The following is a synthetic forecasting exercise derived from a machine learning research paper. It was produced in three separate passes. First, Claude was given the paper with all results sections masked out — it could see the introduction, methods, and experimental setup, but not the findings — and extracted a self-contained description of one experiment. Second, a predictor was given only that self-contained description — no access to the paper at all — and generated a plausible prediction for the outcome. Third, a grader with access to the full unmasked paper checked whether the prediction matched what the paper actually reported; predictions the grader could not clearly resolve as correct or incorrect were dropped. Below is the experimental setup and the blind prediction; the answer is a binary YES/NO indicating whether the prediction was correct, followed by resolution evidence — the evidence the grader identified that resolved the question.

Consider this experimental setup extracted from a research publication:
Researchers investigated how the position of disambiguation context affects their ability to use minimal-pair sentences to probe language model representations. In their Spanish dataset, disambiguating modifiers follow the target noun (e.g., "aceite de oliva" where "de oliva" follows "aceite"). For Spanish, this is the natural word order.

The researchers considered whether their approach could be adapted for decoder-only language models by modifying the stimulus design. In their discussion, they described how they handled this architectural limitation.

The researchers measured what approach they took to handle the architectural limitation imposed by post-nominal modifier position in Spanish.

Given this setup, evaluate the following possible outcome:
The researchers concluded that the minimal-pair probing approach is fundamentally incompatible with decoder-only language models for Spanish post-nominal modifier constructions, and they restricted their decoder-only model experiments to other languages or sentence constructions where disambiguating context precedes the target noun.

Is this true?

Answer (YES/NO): NO